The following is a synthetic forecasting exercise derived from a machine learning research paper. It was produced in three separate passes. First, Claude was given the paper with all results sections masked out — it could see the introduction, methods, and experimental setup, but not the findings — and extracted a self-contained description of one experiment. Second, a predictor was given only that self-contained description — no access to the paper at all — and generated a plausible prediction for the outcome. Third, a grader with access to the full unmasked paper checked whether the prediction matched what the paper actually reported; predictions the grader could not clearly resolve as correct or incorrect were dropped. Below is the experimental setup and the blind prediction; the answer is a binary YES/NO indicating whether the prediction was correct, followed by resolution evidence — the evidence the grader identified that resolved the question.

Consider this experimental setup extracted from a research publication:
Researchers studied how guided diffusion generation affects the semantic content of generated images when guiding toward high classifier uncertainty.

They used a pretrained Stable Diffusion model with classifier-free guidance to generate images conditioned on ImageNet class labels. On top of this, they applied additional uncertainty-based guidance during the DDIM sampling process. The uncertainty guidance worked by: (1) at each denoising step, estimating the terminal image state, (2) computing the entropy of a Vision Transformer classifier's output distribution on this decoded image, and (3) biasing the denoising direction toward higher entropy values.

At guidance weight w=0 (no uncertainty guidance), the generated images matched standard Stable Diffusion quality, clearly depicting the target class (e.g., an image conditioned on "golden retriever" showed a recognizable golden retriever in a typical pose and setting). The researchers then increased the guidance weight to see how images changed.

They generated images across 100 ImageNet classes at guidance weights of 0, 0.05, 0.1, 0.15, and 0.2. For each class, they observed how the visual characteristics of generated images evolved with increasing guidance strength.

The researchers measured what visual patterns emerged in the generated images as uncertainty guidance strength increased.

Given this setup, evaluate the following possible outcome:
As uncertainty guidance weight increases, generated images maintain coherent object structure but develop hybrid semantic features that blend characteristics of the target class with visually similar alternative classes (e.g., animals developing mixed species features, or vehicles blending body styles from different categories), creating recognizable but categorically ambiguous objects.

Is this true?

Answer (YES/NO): NO